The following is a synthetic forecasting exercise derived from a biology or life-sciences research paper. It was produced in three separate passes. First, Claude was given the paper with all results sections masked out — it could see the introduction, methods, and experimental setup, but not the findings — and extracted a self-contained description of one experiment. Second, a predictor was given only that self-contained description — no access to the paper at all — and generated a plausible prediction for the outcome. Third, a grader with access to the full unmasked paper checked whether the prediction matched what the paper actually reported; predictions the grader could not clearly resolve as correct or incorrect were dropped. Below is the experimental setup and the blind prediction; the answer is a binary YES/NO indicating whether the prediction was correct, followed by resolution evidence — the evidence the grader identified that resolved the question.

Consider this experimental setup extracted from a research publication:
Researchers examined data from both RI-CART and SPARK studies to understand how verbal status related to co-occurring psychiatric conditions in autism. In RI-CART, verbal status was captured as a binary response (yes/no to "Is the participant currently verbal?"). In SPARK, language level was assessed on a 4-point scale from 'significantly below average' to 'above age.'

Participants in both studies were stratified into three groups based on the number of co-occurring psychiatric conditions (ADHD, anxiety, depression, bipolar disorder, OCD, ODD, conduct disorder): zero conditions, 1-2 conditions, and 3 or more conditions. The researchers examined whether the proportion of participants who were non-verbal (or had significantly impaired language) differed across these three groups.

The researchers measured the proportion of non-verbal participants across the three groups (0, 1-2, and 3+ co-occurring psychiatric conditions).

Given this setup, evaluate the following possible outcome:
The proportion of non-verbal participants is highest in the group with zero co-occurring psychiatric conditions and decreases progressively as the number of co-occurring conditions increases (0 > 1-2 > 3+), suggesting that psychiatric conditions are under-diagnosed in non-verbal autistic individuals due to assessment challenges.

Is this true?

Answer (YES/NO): YES